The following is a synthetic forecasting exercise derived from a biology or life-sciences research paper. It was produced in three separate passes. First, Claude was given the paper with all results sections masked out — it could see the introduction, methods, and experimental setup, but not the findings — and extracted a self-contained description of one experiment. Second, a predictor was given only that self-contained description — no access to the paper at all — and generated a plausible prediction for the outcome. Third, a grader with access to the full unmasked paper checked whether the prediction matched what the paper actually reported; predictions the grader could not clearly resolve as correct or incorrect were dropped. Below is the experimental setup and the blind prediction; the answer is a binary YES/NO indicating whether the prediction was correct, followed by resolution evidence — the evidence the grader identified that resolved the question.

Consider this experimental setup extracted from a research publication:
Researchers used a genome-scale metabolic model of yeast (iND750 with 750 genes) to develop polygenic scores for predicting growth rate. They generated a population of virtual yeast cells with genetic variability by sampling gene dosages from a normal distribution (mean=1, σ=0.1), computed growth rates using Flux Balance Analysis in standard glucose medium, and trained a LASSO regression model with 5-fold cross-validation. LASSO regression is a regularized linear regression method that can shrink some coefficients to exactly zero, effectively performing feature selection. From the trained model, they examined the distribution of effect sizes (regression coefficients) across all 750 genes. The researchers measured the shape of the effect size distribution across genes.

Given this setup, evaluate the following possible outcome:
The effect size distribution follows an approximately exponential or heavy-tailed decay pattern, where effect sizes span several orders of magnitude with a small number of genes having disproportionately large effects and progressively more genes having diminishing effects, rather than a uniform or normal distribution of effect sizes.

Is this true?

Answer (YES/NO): NO